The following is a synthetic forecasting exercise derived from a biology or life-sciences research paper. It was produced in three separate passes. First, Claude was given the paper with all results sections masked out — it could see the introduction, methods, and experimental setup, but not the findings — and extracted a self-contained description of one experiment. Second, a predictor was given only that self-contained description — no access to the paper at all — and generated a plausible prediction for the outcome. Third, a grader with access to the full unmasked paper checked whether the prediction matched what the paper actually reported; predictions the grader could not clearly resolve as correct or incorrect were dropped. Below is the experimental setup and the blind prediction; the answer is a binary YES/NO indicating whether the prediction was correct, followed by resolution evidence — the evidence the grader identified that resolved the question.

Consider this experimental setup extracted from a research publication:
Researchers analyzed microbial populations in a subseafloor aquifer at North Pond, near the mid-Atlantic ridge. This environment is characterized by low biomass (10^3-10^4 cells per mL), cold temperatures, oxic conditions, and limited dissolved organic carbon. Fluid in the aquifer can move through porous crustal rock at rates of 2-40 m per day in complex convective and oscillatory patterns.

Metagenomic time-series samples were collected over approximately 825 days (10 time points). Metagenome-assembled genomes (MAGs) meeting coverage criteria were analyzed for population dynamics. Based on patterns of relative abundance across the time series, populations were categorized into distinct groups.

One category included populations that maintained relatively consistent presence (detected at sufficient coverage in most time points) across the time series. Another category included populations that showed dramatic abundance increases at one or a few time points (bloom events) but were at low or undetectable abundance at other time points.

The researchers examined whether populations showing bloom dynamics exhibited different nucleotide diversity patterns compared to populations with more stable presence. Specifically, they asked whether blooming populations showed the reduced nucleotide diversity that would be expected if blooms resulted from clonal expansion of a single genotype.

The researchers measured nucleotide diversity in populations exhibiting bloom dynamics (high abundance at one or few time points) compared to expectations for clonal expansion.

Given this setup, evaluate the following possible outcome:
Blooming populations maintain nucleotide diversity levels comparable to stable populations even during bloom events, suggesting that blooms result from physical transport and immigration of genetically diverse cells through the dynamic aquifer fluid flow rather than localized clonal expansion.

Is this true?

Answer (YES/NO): NO